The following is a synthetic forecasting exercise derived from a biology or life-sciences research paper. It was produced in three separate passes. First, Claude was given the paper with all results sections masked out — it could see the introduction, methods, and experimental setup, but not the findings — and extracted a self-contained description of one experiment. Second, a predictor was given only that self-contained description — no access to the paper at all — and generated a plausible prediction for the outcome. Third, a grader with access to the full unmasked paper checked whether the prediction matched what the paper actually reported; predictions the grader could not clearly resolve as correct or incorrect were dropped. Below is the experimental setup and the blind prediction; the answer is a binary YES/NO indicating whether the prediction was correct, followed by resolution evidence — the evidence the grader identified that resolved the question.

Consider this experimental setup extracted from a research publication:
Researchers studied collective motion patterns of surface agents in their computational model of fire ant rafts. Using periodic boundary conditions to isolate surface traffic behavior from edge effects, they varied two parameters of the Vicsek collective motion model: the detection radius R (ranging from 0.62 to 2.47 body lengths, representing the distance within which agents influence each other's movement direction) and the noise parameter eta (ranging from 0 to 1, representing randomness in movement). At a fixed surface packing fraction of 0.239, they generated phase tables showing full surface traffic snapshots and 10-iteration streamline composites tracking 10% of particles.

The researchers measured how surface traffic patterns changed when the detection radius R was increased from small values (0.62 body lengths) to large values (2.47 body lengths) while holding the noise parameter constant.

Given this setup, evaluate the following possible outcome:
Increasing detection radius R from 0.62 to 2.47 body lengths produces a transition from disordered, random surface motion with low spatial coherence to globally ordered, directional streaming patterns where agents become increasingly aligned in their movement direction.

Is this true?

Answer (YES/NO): YES